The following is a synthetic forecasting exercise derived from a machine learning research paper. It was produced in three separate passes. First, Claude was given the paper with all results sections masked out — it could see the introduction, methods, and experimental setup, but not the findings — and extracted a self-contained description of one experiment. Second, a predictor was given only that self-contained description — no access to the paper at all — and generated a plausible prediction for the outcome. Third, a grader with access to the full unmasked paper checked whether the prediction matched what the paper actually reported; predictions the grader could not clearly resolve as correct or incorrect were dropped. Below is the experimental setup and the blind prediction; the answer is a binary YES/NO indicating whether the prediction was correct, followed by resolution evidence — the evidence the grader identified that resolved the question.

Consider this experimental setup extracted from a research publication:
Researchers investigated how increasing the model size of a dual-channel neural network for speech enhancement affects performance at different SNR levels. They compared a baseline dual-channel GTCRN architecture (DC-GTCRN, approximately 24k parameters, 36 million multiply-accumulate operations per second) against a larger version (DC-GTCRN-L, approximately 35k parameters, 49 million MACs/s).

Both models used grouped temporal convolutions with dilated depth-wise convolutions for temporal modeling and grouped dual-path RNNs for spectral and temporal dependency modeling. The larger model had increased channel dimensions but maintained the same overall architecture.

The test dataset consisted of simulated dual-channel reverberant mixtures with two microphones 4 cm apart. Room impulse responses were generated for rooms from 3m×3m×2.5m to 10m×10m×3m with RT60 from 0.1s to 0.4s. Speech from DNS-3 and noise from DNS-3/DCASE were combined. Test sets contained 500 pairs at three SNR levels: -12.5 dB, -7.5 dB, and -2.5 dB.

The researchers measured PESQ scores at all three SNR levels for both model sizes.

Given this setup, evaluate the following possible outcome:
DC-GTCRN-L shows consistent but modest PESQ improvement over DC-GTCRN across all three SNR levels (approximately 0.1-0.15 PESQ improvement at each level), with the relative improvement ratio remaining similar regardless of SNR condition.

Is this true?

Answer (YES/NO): NO